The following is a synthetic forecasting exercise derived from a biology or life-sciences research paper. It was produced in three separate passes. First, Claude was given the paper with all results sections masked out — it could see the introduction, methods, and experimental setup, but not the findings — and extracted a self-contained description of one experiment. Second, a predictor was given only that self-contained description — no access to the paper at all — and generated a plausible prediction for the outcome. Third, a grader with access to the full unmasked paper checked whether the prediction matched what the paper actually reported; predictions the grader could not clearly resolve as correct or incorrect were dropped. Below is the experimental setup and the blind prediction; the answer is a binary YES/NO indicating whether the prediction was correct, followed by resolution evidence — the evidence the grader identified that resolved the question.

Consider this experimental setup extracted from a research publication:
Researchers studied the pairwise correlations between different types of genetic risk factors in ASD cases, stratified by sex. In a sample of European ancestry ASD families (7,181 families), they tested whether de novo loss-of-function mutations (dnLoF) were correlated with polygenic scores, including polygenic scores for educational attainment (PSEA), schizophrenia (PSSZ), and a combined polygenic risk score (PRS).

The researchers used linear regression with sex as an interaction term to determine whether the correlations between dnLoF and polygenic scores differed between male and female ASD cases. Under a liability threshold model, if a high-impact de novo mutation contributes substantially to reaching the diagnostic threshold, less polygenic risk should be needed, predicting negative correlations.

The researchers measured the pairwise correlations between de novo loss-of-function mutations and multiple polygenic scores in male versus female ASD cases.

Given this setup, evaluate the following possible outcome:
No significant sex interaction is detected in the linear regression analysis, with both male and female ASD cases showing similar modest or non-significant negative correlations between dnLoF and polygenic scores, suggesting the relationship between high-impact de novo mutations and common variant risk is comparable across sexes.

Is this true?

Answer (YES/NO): NO